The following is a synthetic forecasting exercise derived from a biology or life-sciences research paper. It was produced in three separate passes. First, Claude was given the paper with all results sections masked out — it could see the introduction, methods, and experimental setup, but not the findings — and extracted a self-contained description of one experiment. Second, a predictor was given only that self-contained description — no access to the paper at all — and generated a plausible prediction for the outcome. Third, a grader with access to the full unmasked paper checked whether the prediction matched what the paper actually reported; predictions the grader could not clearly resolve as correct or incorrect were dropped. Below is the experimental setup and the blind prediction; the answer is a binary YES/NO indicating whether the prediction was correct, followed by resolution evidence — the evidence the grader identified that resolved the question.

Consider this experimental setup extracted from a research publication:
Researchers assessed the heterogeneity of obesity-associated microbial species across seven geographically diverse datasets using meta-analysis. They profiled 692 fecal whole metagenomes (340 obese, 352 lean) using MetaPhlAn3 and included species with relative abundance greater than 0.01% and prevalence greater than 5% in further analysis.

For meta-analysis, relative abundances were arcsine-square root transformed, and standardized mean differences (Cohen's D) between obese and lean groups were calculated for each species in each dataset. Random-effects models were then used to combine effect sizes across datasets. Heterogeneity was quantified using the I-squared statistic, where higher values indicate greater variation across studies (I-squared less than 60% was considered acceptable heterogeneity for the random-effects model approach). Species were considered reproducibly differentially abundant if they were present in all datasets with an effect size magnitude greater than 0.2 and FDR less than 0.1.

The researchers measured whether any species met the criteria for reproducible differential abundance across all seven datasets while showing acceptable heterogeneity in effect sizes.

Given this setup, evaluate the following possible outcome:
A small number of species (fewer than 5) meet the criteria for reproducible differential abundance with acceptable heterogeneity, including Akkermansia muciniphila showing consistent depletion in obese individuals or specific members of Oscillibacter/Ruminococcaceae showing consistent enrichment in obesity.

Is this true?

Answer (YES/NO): NO